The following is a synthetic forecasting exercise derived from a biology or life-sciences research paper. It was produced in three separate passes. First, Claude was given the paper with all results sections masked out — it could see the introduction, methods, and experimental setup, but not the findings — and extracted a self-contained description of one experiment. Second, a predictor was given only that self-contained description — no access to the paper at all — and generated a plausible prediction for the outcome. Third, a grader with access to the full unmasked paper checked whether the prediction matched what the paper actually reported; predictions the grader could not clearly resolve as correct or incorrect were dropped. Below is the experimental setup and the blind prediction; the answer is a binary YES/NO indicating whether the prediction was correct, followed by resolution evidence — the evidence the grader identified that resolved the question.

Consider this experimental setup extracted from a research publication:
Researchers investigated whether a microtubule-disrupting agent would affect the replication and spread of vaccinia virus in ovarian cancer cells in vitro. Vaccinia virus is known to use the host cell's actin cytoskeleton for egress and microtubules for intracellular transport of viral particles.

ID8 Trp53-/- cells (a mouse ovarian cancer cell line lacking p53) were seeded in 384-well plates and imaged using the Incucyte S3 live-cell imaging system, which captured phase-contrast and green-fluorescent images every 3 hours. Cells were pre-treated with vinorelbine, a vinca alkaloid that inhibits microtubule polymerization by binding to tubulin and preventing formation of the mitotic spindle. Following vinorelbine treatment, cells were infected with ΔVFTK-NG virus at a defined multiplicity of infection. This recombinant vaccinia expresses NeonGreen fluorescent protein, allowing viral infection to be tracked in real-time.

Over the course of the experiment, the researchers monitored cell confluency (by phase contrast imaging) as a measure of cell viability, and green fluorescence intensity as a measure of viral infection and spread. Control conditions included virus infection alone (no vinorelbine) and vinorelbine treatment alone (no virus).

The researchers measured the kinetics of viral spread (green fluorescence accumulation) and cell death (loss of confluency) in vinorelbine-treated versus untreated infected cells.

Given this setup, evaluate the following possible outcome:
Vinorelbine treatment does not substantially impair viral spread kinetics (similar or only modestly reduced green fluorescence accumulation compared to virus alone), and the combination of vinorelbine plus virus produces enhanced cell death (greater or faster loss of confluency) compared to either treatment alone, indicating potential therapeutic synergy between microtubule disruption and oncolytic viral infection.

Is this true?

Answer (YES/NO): NO